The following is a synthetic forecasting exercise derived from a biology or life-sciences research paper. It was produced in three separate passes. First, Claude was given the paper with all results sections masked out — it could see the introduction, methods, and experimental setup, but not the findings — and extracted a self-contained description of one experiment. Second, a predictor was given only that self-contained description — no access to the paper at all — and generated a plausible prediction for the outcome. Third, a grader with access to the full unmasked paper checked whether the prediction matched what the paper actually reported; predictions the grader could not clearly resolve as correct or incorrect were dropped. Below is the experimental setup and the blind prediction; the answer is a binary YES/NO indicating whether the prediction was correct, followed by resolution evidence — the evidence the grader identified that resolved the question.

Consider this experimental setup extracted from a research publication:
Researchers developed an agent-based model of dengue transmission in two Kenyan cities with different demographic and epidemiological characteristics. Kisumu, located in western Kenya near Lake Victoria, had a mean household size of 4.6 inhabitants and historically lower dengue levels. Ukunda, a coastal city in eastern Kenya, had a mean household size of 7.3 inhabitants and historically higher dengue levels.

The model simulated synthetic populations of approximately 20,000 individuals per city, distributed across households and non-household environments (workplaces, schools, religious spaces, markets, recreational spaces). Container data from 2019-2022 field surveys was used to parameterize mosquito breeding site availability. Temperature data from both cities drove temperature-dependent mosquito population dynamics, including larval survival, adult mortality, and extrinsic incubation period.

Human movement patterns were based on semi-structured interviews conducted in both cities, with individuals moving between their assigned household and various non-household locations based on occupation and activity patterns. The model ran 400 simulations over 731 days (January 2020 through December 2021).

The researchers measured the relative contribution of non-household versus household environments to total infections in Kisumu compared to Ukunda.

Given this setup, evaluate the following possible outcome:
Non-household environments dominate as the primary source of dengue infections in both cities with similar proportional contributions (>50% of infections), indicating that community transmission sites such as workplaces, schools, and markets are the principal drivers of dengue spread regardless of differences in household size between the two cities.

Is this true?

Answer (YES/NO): YES